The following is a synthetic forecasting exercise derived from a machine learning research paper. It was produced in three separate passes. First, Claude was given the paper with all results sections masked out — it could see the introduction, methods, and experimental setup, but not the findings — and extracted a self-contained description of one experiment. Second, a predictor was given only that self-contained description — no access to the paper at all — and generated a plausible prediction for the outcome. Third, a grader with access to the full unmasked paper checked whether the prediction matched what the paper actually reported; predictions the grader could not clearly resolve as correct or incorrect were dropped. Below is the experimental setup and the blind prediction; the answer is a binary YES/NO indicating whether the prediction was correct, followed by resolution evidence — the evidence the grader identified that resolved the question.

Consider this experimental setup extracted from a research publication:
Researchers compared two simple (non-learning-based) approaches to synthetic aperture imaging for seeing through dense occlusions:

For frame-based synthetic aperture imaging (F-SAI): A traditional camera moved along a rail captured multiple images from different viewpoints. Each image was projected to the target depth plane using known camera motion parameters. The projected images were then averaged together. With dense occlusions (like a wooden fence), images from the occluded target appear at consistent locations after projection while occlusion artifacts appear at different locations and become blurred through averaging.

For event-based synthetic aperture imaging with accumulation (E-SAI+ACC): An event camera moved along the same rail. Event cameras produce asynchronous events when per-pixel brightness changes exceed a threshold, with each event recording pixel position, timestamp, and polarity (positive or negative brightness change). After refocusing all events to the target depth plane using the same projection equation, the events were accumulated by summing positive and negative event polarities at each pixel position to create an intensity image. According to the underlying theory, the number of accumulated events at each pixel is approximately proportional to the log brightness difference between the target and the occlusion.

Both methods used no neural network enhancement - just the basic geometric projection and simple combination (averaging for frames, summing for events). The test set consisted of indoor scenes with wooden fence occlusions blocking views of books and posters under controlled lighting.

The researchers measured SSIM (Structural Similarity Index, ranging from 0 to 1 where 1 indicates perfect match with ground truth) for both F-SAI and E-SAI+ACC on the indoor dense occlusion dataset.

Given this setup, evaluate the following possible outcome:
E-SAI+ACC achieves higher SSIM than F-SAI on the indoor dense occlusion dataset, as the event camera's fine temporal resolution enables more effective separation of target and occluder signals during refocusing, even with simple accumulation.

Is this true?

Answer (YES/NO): NO